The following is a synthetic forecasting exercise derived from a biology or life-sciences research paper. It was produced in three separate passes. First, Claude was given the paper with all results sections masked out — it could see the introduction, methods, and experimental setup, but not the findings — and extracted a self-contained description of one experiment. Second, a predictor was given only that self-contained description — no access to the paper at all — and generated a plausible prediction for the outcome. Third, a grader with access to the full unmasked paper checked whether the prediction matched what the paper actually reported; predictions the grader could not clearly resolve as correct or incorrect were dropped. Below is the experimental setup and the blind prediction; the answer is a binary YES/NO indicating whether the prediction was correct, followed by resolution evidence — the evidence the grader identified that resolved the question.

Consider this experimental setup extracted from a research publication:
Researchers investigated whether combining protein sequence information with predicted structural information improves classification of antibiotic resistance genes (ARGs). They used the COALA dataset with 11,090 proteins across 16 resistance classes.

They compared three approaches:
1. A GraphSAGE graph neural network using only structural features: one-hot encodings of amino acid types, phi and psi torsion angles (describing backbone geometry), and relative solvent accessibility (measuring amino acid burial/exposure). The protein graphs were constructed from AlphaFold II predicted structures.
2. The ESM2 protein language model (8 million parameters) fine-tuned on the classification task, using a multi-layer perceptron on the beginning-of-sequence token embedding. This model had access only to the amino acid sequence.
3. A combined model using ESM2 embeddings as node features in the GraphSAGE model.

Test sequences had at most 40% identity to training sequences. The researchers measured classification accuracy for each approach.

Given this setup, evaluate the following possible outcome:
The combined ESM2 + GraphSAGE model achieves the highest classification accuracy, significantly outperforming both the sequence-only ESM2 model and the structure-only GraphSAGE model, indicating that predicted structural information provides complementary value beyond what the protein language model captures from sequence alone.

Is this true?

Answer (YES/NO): YES